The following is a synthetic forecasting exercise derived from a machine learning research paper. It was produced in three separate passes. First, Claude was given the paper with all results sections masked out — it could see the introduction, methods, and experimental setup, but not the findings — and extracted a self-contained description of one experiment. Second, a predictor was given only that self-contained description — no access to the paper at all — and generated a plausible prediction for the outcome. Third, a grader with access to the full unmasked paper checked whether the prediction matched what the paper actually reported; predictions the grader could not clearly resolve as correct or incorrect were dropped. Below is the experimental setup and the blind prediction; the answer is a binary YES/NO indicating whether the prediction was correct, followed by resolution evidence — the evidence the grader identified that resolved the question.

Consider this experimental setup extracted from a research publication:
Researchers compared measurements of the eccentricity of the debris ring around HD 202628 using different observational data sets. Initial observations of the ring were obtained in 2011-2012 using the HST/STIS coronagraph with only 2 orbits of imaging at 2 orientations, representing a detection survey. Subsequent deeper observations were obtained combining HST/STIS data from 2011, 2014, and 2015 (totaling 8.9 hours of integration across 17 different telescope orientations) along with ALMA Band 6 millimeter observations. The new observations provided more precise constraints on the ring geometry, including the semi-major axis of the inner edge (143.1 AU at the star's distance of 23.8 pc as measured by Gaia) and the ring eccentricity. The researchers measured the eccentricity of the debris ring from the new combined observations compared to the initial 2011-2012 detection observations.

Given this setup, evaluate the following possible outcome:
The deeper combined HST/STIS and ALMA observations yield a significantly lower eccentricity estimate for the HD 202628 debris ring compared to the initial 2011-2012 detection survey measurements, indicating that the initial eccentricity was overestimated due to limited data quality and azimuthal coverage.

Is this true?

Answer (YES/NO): YES